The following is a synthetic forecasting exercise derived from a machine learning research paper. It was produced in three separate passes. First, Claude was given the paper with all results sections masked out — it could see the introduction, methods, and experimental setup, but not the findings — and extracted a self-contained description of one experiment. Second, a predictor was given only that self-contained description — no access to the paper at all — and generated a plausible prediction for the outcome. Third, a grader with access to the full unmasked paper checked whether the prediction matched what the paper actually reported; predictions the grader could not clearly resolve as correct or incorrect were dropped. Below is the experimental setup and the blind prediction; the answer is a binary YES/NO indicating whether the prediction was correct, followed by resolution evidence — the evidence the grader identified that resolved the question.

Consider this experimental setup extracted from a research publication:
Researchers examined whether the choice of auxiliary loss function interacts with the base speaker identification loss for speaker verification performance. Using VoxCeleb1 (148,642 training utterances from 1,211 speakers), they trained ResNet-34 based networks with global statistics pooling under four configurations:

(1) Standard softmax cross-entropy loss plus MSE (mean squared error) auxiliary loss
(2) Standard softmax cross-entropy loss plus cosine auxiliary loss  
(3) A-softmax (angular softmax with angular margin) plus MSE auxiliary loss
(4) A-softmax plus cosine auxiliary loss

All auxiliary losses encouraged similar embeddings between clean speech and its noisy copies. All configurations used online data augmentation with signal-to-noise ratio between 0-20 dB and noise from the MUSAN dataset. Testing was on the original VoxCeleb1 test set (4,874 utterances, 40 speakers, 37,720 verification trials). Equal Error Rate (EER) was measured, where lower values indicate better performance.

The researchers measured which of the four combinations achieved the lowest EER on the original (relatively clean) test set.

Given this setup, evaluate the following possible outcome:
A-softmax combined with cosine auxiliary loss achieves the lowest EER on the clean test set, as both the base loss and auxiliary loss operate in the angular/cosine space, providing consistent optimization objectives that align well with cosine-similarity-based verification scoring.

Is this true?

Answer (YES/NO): YES